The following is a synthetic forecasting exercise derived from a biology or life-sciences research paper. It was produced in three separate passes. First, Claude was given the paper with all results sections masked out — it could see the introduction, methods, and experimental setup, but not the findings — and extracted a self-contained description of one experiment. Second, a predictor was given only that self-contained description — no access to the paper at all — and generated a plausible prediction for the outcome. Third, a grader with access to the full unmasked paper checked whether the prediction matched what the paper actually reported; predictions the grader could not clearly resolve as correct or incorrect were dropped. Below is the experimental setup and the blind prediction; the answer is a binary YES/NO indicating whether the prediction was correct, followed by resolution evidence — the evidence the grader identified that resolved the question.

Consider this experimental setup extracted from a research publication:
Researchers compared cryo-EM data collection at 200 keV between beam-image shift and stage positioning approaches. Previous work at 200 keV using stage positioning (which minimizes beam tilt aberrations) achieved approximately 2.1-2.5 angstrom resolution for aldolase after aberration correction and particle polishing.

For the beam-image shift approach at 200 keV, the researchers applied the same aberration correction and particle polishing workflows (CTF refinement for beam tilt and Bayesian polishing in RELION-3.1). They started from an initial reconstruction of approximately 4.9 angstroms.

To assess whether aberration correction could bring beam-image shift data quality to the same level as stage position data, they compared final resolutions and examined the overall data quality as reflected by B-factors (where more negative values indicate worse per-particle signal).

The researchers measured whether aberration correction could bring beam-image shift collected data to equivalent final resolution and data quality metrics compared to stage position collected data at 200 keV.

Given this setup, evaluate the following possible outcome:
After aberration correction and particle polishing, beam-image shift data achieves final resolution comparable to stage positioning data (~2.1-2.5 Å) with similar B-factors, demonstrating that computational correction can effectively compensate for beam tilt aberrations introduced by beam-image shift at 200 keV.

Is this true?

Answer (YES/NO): NO